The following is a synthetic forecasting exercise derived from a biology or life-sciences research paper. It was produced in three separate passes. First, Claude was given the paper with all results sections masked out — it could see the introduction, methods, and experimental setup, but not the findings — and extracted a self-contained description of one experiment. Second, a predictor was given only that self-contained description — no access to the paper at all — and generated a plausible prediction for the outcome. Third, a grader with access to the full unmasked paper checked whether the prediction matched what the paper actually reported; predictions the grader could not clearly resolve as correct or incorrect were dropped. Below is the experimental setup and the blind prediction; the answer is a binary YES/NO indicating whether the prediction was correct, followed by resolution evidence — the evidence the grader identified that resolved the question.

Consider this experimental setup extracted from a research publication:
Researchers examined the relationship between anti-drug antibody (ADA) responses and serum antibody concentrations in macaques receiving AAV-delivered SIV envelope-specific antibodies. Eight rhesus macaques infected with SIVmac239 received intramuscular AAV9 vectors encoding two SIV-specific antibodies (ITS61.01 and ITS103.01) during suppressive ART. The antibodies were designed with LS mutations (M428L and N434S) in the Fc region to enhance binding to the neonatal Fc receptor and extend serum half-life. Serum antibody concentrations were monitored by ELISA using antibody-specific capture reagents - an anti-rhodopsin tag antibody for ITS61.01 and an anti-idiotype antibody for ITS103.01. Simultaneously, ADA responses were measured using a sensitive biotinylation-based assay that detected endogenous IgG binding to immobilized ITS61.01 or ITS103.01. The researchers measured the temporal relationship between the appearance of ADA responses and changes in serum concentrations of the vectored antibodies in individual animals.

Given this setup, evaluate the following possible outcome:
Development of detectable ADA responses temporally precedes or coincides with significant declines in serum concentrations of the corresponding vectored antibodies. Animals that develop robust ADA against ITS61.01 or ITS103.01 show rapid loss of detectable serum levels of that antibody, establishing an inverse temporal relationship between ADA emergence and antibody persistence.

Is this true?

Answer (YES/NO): YES